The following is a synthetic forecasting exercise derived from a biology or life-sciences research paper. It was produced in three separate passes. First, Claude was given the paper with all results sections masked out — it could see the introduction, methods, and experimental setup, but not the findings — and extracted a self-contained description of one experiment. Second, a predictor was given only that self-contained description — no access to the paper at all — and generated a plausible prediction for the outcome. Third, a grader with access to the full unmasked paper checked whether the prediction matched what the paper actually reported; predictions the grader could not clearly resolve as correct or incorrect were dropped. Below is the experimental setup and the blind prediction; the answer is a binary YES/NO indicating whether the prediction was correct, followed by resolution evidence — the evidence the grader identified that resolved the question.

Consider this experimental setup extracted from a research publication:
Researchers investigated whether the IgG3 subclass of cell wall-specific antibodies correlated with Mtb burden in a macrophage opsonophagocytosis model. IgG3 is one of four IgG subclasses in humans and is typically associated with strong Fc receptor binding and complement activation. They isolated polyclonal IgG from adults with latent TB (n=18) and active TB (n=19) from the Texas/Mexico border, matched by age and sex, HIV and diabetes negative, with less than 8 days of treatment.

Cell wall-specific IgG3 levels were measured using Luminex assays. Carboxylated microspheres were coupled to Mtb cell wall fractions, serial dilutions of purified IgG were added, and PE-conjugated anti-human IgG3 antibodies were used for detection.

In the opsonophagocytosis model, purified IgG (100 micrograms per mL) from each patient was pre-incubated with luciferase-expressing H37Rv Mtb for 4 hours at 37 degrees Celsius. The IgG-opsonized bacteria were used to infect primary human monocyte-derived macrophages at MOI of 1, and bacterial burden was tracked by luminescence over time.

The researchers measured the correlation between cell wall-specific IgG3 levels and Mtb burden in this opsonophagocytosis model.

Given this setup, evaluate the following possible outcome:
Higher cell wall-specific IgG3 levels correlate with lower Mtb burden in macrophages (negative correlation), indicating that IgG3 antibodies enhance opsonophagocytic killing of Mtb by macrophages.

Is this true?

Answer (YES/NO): NO